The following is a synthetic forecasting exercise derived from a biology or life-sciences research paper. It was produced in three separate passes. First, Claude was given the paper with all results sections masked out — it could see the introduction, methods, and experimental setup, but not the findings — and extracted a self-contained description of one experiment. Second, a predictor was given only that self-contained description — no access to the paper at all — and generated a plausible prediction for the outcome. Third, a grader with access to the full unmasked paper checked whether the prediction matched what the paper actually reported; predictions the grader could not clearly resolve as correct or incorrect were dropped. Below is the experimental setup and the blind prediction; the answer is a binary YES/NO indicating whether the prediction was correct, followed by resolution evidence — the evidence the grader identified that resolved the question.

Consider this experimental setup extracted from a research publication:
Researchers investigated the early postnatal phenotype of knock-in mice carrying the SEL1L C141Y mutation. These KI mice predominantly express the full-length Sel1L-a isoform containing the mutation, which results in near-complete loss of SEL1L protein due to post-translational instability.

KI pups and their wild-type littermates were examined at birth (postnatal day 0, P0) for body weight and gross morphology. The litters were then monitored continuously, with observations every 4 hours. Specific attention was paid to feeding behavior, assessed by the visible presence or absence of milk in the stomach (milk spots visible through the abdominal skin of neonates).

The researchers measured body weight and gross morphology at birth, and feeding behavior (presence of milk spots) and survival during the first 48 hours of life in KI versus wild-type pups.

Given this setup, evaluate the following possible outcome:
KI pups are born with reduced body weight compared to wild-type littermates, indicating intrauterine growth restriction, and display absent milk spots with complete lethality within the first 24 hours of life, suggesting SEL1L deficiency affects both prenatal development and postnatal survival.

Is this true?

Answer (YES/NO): NO